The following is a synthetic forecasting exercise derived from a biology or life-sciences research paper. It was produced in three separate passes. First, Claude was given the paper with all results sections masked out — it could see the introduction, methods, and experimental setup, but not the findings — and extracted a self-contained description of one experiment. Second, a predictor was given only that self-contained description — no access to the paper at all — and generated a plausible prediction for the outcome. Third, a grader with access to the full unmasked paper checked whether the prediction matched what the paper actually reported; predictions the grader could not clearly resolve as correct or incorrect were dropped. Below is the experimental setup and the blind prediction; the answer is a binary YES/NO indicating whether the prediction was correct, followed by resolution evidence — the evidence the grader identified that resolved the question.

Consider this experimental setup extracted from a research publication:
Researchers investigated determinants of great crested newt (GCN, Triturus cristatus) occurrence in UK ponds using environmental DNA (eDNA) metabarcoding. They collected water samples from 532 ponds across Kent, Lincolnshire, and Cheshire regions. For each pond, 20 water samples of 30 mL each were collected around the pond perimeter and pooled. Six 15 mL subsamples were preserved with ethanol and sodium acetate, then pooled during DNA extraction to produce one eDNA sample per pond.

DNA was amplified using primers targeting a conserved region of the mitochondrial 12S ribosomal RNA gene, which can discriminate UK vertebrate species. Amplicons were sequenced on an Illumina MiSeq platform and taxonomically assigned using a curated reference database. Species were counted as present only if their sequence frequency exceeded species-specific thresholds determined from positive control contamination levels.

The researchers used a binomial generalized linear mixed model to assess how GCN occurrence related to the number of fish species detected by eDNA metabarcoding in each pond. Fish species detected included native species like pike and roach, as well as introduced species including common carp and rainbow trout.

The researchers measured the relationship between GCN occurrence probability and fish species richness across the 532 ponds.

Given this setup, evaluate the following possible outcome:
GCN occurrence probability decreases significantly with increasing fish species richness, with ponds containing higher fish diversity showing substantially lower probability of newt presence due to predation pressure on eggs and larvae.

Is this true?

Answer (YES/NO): YES